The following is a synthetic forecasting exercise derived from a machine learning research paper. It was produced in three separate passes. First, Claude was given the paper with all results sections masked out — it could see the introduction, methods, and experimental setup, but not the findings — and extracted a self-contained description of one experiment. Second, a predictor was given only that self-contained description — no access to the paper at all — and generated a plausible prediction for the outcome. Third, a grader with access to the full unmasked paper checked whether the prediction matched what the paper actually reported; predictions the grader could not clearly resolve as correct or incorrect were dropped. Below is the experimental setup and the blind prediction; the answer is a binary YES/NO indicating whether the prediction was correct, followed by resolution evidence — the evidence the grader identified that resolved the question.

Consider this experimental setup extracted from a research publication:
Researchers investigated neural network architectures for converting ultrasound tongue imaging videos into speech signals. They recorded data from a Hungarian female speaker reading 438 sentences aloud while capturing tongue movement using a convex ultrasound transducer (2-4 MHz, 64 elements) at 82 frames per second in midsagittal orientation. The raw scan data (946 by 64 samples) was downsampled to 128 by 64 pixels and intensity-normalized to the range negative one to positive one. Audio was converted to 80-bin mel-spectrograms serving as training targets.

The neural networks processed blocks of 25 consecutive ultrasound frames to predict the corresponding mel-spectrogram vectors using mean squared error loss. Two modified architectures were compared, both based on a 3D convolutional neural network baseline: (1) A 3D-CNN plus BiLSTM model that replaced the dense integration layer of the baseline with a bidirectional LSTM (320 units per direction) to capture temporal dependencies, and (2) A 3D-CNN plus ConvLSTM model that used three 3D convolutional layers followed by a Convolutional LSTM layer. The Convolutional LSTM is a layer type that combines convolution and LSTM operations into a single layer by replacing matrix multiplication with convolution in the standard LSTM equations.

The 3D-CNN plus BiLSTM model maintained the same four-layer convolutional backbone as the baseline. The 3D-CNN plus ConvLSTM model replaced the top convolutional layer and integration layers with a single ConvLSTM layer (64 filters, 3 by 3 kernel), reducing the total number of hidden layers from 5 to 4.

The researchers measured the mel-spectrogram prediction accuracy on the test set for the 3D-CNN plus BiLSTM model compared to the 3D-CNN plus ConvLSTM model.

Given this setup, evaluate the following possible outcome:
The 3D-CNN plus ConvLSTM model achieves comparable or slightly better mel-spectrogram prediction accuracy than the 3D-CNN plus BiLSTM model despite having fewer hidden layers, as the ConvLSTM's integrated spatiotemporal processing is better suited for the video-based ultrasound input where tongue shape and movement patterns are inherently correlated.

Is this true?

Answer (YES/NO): YES